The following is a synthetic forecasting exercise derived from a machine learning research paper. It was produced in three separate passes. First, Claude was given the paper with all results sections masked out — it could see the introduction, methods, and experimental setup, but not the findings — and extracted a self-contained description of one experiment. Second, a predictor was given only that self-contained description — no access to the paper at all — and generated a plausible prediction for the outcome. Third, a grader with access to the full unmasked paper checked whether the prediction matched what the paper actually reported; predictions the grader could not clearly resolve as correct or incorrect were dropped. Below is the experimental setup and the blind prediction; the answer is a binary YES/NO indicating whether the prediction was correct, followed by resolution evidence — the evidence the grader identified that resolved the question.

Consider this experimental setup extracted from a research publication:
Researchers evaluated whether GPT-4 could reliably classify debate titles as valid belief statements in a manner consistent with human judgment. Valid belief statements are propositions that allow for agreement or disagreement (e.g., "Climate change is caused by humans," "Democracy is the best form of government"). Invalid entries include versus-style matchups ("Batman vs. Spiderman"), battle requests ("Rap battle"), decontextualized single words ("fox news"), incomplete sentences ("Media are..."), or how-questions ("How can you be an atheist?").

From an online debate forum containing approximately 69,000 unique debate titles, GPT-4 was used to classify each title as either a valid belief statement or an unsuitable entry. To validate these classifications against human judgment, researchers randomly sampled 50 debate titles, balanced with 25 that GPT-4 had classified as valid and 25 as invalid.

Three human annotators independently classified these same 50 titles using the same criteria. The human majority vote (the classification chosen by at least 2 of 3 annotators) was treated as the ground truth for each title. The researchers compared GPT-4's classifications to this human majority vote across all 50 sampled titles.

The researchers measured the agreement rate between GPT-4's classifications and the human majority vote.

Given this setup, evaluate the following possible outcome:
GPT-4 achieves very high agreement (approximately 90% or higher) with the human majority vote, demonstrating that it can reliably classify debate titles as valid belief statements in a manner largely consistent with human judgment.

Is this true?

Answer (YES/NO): NO